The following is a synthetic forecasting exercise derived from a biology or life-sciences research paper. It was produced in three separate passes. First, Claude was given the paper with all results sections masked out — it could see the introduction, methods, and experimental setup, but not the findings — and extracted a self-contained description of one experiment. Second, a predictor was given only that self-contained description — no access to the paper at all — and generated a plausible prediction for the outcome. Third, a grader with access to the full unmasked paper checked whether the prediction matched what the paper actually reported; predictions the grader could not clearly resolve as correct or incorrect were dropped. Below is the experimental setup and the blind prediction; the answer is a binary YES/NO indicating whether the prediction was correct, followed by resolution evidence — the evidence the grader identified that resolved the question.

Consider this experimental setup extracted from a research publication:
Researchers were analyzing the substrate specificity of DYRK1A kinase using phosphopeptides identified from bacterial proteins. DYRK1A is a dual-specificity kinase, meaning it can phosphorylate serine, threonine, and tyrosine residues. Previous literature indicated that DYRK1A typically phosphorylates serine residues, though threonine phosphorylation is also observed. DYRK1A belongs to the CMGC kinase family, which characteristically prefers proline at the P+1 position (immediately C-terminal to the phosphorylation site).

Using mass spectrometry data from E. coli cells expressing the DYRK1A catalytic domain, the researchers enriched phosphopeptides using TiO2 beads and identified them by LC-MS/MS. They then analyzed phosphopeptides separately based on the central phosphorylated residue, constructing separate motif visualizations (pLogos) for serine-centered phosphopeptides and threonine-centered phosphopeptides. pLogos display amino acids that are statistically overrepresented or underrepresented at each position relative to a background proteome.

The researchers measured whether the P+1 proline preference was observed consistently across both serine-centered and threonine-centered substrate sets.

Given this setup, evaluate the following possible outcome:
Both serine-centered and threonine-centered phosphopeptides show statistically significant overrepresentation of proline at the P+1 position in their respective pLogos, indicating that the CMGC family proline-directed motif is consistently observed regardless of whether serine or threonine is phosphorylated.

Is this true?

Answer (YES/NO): YES